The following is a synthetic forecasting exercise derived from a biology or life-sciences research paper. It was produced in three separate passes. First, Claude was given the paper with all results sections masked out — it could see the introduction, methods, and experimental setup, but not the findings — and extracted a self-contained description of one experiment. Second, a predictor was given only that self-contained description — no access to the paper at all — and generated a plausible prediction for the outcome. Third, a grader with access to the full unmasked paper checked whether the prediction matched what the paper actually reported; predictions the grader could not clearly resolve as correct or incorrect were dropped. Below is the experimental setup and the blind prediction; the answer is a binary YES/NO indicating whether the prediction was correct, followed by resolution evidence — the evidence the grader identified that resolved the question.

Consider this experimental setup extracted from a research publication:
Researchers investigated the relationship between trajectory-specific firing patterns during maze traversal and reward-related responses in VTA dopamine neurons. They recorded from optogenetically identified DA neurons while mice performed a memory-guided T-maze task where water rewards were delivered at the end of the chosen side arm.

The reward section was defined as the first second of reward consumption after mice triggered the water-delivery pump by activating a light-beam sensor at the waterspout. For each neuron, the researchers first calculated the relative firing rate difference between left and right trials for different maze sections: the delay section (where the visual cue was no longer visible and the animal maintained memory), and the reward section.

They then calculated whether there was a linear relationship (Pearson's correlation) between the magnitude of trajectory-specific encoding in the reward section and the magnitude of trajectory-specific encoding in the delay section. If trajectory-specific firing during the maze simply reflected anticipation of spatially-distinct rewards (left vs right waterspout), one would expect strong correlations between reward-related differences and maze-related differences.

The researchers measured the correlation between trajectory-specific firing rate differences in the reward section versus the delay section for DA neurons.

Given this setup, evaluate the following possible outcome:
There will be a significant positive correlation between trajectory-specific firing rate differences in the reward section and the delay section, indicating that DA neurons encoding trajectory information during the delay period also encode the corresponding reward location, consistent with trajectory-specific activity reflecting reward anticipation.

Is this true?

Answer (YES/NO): NO